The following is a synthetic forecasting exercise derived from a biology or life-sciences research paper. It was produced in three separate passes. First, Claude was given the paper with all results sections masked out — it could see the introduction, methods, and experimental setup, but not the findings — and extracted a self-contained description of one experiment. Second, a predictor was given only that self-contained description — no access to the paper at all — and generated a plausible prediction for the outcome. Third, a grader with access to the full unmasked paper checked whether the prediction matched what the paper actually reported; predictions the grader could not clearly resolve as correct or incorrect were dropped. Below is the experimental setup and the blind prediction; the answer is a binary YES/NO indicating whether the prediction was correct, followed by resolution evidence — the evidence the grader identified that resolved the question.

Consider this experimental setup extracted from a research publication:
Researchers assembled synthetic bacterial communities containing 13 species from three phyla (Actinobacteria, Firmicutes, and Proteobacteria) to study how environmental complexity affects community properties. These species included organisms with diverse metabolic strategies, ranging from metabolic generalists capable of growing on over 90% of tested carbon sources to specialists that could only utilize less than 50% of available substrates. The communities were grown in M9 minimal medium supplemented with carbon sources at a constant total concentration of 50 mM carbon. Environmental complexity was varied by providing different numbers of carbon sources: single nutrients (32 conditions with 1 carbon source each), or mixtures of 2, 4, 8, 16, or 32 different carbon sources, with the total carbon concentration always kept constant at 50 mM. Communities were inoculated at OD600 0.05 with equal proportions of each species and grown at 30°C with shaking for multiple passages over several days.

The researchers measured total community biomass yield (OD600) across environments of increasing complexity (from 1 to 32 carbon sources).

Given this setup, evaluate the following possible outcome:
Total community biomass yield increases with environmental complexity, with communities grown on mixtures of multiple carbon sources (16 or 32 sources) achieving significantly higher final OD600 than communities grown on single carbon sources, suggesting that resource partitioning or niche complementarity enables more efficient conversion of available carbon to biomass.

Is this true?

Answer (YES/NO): NO